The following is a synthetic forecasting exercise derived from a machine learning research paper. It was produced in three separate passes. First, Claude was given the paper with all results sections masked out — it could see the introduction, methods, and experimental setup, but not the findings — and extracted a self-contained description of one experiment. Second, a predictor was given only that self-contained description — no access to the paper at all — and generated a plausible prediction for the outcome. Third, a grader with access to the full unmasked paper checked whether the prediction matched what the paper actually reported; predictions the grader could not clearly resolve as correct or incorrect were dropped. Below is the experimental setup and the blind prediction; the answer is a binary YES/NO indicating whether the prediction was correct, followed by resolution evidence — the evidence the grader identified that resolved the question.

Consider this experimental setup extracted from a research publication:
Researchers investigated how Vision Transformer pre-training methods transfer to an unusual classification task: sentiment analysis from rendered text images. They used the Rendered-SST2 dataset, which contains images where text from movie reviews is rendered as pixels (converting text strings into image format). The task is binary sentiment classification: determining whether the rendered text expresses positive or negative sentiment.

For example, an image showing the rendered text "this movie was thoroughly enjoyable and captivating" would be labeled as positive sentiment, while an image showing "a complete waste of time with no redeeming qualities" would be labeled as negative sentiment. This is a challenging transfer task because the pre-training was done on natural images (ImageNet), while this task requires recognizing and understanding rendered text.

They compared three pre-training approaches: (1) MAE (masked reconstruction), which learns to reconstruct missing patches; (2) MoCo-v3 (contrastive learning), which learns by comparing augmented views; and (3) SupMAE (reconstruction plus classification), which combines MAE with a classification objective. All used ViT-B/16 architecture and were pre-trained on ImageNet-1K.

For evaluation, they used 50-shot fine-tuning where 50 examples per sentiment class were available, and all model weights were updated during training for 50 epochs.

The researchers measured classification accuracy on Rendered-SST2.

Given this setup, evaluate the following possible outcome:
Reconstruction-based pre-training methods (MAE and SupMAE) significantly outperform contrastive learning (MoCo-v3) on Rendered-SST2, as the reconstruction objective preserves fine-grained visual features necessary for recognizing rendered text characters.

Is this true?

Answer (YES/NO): NO